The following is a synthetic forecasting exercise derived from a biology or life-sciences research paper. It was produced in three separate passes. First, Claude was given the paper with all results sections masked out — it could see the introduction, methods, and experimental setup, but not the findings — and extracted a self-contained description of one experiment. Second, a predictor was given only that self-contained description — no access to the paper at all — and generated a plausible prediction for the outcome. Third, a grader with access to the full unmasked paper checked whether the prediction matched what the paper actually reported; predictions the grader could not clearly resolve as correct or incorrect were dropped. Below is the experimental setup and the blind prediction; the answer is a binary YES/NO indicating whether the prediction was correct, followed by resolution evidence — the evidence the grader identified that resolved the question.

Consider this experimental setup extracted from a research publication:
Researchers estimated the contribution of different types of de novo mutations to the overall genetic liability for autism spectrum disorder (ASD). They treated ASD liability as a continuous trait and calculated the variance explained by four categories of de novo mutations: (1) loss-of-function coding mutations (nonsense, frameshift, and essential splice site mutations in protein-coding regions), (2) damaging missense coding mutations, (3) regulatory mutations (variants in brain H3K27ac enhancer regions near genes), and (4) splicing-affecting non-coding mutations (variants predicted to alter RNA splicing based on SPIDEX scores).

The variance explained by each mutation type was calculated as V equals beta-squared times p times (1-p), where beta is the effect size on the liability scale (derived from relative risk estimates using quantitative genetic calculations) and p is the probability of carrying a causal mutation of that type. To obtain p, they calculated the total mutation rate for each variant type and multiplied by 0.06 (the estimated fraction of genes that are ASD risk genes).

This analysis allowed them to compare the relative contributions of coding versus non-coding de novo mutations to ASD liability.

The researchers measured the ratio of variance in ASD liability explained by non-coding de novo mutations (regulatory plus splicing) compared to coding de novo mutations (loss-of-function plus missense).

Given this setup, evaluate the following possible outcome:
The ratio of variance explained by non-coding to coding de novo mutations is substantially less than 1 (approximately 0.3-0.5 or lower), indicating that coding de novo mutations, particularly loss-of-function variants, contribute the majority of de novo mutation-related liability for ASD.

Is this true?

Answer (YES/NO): NO